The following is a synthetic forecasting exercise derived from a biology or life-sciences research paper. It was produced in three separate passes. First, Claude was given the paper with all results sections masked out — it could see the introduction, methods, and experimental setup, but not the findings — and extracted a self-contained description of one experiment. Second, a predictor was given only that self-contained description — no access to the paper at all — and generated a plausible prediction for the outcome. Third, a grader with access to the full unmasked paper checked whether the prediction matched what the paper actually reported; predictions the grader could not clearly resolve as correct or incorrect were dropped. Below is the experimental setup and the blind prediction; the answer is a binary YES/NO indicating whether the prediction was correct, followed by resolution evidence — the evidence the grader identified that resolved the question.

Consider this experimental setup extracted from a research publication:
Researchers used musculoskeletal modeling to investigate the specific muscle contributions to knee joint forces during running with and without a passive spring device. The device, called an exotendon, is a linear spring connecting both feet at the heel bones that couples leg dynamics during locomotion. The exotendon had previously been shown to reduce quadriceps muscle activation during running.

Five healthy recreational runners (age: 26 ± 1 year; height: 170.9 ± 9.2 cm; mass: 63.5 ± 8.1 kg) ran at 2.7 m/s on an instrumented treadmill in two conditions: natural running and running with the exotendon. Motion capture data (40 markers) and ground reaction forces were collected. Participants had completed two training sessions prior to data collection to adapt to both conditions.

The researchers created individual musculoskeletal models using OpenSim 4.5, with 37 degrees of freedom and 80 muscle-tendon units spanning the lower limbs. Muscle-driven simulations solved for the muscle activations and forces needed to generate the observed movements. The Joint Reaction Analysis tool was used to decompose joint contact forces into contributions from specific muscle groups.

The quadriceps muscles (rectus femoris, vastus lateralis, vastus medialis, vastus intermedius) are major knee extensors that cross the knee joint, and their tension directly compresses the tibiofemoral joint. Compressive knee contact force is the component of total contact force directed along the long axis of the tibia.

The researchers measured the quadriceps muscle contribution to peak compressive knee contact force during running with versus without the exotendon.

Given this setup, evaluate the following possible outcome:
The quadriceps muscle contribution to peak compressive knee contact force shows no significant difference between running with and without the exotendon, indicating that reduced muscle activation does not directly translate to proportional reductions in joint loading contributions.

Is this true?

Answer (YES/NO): NO